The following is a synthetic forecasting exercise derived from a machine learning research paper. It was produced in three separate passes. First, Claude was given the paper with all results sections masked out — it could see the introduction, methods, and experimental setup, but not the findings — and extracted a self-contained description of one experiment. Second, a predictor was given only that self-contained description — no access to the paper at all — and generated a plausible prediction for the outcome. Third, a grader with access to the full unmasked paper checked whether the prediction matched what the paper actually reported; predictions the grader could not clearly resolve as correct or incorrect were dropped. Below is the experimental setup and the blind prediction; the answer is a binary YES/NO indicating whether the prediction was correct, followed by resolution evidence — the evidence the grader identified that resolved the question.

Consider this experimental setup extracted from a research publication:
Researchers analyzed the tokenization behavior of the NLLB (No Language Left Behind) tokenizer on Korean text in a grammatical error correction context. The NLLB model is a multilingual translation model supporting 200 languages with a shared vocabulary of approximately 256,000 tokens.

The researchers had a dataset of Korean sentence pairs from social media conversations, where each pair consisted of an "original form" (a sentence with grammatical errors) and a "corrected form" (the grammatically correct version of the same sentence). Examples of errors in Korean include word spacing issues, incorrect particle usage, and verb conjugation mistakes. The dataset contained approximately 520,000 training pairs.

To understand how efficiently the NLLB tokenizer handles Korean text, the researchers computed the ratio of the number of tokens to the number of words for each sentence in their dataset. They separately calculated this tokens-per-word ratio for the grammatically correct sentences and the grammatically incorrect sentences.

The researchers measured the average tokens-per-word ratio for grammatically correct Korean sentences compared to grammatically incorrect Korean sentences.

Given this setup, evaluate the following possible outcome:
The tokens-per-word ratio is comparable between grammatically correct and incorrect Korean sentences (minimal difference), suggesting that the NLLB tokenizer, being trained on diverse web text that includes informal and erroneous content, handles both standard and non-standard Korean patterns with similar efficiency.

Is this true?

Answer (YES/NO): NO